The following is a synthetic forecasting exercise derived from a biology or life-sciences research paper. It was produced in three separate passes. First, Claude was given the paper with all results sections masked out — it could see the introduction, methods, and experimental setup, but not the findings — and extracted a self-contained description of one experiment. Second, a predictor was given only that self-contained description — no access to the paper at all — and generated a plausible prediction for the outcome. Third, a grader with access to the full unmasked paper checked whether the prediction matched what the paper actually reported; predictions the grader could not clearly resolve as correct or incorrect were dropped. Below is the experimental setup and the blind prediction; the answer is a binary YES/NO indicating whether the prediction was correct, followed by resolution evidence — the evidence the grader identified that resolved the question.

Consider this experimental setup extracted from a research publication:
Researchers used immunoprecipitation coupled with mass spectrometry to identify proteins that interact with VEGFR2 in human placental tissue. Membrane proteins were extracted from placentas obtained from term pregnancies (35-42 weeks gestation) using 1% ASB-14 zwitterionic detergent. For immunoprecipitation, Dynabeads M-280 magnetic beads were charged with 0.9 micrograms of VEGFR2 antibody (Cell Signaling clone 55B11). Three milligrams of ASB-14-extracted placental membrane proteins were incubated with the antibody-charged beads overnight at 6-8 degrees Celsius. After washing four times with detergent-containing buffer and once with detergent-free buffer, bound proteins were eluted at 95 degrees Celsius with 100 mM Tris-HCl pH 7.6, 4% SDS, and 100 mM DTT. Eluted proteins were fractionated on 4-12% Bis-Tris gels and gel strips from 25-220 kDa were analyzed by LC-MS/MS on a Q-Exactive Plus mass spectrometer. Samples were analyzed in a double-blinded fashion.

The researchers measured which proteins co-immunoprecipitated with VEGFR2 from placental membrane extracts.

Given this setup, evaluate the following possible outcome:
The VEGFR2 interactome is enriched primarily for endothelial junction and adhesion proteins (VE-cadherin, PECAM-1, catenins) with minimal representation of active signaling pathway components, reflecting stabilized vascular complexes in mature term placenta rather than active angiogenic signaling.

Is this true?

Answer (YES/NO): NO